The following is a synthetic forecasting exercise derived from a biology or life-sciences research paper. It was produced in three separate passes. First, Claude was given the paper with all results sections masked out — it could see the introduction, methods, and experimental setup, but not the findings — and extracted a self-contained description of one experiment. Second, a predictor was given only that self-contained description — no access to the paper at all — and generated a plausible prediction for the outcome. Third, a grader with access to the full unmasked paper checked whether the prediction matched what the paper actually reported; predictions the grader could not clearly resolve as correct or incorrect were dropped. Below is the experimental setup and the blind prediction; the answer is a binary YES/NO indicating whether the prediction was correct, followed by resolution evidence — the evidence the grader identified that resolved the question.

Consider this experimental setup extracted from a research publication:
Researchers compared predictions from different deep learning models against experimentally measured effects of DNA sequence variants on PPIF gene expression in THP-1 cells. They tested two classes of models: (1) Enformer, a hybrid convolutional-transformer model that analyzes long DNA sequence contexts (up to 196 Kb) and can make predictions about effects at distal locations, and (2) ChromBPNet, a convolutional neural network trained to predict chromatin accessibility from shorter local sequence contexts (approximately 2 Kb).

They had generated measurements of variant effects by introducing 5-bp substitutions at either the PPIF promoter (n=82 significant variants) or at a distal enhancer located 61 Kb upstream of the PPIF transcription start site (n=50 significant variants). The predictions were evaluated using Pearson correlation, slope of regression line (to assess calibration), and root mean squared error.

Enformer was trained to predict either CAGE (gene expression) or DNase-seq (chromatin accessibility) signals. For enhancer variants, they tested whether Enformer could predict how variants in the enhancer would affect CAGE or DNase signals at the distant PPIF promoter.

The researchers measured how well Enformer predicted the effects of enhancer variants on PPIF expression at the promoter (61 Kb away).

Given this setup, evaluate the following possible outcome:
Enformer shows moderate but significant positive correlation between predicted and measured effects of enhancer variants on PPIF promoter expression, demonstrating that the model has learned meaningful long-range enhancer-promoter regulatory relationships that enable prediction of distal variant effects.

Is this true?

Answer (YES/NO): NO